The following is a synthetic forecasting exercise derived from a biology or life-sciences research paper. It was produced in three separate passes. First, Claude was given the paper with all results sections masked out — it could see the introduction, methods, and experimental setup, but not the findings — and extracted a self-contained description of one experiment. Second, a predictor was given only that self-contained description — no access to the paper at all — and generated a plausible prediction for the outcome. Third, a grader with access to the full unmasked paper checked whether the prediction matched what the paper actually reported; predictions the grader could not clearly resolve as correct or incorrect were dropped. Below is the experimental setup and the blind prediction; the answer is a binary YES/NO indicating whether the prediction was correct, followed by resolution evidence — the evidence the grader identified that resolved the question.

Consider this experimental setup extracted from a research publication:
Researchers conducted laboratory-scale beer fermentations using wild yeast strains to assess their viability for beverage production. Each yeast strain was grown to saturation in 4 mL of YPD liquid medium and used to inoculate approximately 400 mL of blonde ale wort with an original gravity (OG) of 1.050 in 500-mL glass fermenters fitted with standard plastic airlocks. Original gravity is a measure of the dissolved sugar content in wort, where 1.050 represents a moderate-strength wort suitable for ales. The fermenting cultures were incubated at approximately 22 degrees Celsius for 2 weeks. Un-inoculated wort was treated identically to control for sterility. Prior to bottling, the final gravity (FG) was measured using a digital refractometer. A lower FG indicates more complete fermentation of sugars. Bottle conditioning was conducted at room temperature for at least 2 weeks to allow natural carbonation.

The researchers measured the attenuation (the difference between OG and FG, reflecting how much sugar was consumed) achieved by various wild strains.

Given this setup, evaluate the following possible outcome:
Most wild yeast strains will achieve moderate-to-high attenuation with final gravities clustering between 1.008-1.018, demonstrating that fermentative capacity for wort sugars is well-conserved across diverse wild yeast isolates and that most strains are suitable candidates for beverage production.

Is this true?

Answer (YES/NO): NO